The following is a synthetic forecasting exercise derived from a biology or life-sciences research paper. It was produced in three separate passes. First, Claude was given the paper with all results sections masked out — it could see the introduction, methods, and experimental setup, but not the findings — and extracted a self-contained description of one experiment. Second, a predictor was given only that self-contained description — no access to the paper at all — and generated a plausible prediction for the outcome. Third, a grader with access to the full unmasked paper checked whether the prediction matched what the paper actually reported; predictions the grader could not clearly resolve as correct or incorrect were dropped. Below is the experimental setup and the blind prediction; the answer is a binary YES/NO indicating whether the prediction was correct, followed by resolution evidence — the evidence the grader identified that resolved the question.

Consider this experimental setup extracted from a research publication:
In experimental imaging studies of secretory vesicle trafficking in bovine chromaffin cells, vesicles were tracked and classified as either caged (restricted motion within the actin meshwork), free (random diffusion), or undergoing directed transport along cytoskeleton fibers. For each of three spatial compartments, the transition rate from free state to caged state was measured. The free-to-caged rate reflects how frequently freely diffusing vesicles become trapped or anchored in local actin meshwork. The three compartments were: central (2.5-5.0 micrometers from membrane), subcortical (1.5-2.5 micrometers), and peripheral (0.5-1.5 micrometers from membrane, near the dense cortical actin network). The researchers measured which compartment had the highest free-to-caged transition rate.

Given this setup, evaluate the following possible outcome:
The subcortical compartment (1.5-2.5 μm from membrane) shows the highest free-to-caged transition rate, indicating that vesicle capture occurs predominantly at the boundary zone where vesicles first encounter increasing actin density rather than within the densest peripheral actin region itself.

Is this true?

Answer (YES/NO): NO